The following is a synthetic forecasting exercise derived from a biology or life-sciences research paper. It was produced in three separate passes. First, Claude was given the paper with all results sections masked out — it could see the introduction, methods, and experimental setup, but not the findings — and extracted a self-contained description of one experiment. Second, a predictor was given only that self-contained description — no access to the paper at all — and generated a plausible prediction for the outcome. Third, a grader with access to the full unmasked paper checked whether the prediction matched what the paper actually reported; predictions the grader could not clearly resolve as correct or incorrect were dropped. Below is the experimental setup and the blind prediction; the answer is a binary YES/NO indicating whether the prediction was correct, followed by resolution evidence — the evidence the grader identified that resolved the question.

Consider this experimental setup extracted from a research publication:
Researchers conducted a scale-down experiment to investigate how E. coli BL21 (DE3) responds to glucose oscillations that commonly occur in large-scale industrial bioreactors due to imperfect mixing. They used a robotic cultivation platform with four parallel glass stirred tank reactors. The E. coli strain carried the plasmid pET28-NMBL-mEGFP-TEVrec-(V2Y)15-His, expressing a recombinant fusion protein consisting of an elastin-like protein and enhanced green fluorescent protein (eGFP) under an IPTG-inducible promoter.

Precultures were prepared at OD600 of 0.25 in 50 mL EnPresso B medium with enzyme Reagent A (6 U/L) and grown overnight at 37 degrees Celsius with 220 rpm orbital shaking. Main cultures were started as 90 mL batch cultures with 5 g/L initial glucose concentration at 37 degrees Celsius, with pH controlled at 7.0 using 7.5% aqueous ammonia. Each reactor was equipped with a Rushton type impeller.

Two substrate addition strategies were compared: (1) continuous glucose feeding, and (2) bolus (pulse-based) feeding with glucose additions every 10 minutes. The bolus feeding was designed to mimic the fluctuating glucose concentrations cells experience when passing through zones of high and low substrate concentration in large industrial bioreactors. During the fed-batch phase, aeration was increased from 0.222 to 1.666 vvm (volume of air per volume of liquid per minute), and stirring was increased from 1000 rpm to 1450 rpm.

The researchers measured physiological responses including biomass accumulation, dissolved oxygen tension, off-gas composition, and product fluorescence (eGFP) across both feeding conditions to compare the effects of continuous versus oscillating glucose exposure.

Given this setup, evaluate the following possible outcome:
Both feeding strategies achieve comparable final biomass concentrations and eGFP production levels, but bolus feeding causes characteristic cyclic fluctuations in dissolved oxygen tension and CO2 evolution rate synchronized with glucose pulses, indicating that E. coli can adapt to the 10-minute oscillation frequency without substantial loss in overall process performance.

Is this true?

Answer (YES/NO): YES